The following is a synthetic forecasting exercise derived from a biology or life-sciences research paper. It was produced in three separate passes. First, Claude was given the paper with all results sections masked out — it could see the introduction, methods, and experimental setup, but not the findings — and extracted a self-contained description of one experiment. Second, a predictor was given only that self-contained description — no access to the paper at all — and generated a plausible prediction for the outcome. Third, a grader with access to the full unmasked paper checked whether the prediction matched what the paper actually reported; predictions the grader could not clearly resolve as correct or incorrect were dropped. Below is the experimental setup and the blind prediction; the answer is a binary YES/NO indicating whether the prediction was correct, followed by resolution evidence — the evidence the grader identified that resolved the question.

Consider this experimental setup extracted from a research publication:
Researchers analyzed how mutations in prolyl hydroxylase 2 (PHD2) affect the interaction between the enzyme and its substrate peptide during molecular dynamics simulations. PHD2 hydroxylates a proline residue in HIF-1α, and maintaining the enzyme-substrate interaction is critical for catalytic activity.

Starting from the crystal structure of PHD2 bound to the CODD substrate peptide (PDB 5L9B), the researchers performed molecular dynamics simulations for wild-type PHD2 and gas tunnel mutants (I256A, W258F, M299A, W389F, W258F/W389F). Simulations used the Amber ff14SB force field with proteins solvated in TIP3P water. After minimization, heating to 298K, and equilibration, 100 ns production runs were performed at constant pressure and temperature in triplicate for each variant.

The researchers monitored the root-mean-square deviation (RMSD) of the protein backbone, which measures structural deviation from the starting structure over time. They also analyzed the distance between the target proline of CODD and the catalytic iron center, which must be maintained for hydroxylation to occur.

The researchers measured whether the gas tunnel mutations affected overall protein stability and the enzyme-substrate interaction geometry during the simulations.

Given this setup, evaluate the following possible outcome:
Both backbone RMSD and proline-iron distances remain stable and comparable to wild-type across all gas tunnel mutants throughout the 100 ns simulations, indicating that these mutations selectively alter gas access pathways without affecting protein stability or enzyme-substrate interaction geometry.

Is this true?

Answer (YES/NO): NO